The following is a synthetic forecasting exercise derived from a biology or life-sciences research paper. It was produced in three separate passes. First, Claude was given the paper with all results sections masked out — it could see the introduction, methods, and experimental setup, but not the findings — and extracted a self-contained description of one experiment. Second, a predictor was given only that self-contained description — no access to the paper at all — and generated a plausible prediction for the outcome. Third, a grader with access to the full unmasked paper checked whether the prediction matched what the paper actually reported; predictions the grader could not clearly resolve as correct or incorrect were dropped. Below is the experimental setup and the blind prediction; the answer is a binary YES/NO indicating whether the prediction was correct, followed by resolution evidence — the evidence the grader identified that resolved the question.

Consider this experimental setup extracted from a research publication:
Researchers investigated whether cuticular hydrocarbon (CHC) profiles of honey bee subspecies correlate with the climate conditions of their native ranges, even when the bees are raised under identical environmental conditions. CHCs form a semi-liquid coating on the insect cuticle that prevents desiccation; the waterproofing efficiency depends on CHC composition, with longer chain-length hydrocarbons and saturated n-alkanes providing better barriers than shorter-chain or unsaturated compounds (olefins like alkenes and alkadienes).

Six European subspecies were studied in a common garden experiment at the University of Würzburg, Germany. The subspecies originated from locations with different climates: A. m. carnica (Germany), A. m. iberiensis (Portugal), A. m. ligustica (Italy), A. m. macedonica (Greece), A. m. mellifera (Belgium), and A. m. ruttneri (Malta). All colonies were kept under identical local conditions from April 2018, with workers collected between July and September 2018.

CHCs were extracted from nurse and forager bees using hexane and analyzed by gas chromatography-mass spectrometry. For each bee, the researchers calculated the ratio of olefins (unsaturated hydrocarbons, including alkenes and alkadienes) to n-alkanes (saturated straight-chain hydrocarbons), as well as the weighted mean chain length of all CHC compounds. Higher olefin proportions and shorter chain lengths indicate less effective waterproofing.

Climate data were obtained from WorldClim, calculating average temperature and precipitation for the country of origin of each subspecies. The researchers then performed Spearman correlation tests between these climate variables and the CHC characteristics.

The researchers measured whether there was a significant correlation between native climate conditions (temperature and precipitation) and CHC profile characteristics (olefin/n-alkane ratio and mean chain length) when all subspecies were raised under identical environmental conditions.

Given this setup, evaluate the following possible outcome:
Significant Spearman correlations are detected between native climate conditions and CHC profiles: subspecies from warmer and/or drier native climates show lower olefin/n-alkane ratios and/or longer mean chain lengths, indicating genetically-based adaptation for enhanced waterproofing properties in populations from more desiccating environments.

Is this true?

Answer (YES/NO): NO